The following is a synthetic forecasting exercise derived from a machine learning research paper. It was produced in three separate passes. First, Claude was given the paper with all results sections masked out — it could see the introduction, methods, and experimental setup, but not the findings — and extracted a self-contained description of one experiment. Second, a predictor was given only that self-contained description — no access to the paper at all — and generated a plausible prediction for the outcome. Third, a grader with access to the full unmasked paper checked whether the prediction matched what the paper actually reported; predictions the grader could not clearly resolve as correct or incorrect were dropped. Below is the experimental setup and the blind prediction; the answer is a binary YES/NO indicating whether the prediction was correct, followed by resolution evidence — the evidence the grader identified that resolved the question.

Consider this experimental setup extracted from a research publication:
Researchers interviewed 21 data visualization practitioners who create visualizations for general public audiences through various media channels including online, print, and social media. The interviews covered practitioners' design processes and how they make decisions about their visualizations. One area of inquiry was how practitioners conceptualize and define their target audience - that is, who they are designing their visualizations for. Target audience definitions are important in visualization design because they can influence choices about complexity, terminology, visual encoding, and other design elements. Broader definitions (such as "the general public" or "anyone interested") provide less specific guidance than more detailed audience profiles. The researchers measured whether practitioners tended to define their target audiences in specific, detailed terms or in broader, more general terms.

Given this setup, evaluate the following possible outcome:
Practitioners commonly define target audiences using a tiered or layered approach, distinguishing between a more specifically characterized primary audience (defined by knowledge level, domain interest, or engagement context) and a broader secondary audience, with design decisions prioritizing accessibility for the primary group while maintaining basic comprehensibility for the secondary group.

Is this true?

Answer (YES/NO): NO